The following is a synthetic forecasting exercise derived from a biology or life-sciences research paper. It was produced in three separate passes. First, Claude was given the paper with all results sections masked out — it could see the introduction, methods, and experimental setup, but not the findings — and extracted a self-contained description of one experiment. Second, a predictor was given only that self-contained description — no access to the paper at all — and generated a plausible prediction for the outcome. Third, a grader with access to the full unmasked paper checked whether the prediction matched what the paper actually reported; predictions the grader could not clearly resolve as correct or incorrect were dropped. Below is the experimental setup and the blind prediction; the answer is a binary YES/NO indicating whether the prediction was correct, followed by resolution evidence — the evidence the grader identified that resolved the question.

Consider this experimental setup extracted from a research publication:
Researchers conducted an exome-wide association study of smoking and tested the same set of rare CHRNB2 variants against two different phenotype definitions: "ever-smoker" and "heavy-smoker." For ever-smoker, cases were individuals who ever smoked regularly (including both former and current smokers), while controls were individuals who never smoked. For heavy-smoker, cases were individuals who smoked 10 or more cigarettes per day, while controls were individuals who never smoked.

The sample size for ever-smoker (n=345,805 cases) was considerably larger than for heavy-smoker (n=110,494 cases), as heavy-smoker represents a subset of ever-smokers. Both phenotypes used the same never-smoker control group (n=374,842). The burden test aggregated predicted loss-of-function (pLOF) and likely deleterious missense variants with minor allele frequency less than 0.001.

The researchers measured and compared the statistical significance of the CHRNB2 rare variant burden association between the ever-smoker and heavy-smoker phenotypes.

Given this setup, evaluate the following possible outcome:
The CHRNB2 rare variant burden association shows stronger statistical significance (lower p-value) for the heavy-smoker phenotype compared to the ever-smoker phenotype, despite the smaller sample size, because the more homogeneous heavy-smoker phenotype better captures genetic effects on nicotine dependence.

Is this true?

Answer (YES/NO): YES